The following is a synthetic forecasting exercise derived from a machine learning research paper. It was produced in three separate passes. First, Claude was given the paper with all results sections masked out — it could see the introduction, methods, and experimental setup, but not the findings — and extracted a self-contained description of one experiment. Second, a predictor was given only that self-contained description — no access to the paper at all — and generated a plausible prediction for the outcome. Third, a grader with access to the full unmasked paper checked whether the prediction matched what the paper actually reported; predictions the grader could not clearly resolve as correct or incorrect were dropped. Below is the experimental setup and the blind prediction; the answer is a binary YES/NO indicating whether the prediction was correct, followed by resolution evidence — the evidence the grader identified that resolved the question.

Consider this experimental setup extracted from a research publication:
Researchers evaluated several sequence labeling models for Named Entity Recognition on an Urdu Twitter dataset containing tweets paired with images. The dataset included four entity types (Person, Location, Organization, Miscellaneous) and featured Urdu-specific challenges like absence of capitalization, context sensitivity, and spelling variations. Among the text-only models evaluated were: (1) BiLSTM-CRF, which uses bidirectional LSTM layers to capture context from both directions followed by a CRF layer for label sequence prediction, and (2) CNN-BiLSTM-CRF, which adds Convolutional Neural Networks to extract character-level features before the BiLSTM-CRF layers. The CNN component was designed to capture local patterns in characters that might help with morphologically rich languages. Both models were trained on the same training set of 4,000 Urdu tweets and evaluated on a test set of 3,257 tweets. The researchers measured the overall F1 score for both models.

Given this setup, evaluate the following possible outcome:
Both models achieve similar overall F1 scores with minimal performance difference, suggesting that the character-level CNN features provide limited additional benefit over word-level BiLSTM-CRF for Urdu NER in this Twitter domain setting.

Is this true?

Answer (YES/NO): NO